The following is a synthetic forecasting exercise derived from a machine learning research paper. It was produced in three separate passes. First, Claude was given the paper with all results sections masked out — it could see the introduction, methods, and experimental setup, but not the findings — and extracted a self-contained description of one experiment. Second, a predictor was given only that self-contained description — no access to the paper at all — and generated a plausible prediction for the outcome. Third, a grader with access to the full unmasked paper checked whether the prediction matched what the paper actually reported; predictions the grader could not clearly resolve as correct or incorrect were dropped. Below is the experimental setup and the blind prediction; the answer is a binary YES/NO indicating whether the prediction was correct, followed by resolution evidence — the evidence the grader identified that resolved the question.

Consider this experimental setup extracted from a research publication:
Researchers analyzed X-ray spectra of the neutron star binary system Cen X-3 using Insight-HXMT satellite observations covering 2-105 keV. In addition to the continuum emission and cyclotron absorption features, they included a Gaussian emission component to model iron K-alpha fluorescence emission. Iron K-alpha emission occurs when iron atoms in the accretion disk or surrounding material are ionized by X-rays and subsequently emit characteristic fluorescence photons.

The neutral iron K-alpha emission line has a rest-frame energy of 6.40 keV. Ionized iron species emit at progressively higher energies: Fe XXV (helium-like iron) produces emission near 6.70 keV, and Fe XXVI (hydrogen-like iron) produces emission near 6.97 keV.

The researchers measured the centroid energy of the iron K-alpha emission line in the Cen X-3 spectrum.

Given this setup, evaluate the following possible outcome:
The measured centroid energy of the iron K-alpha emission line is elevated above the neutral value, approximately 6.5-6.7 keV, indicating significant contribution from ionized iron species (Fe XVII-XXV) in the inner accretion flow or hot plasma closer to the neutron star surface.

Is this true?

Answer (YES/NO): NO